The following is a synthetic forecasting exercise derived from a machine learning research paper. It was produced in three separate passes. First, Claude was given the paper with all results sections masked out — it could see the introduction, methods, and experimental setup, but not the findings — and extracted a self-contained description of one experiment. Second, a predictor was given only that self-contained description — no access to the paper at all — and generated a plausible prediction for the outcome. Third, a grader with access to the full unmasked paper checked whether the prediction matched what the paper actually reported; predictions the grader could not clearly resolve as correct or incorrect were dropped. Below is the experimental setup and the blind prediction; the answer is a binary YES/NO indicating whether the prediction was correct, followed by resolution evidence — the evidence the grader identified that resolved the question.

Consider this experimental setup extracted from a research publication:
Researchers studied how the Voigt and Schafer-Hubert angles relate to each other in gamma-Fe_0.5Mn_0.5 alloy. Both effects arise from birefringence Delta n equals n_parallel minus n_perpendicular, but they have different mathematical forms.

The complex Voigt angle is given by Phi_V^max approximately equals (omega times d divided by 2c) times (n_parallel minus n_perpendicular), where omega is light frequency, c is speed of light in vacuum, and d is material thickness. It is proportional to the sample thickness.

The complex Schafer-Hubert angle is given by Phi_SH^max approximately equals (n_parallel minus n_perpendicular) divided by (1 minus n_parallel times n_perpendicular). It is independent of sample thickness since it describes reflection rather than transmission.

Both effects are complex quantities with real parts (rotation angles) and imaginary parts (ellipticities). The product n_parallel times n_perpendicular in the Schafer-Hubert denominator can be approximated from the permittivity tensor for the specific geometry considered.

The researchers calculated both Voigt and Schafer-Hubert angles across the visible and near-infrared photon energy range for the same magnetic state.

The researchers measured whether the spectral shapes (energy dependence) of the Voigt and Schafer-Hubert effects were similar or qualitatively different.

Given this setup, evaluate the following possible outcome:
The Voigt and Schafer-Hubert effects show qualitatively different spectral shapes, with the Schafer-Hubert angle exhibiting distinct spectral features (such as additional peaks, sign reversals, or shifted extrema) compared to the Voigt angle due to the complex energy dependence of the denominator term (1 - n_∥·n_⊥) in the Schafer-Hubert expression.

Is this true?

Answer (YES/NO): NO